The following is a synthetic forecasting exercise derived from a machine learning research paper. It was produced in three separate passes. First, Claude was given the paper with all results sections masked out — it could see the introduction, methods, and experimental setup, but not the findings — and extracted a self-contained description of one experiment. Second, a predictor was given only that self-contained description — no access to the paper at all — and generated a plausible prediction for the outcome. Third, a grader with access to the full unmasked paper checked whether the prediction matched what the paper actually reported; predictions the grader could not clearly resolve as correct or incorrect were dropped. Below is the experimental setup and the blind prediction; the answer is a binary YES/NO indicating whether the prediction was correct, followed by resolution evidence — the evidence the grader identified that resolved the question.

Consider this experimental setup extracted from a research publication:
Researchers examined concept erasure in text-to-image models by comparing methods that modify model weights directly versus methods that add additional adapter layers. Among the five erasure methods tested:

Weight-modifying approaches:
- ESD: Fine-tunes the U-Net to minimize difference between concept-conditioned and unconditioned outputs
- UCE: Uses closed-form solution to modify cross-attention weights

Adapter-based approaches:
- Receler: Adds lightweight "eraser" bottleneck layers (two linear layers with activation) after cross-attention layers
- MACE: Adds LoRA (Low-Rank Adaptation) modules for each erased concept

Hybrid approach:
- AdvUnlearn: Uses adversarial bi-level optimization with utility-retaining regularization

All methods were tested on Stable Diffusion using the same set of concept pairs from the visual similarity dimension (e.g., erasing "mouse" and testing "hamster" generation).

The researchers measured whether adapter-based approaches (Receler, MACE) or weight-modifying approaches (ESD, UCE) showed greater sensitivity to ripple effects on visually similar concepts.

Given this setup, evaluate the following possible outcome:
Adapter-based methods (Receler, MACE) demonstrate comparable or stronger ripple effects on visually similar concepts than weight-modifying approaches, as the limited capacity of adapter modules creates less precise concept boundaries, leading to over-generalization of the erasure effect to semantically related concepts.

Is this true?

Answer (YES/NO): YES